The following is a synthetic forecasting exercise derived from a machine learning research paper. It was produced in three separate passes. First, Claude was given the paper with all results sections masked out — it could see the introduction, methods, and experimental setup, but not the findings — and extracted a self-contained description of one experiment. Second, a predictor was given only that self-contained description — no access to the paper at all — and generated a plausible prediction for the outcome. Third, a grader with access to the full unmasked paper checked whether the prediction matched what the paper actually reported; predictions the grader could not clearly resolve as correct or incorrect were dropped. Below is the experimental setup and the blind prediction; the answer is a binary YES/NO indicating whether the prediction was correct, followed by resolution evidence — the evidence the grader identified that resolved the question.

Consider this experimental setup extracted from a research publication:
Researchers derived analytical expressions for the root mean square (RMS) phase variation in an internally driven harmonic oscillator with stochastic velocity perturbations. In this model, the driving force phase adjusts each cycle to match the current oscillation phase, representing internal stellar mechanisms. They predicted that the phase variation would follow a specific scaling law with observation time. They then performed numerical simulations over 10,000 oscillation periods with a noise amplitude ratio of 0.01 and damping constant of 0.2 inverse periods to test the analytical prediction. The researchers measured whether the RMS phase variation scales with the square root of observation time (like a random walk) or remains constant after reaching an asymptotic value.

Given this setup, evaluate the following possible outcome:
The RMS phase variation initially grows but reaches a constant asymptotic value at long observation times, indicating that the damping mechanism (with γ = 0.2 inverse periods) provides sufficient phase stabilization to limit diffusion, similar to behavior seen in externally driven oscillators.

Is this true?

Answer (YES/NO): NO